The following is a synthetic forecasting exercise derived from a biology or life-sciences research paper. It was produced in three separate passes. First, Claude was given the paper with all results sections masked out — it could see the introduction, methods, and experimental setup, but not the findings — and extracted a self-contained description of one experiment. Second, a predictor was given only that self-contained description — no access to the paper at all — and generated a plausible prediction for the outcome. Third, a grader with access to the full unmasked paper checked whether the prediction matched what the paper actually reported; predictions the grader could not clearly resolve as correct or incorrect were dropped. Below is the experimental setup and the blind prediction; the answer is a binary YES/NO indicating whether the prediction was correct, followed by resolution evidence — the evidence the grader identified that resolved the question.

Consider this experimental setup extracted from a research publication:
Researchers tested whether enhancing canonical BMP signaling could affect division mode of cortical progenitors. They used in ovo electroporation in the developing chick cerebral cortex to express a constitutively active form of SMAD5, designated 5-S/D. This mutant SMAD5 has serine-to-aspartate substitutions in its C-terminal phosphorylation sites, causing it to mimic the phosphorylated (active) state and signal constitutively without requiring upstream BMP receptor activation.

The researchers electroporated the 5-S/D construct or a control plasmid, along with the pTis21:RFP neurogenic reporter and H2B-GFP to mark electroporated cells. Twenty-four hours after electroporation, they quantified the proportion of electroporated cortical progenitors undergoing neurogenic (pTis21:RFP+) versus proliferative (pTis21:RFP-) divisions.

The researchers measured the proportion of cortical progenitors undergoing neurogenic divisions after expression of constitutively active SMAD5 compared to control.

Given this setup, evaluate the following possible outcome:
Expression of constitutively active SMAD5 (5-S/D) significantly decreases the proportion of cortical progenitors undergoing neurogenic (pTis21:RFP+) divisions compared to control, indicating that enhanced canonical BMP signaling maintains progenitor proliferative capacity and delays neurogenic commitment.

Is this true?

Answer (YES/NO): YES